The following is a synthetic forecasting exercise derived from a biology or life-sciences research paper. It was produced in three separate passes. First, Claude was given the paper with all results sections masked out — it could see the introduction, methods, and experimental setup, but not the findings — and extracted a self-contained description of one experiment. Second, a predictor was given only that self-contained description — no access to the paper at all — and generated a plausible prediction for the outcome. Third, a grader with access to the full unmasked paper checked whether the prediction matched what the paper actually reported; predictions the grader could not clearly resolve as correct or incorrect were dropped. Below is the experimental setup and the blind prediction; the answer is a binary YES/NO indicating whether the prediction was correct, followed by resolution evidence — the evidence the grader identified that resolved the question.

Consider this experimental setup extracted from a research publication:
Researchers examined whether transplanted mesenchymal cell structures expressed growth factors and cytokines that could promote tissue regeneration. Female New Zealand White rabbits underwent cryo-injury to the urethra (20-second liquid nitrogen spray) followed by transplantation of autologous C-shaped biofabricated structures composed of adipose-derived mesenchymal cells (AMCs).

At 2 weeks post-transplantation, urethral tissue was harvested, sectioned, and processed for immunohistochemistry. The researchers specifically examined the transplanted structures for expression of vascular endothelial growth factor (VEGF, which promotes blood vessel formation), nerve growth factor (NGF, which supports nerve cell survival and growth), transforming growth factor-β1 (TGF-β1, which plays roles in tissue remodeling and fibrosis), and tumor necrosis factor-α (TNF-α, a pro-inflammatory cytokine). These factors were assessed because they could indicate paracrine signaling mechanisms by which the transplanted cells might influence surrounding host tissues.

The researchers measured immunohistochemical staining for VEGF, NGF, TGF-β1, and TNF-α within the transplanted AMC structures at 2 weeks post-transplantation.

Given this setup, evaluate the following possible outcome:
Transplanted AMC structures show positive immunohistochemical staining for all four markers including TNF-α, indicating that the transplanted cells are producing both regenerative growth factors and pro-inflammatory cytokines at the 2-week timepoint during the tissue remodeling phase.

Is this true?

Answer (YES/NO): YES